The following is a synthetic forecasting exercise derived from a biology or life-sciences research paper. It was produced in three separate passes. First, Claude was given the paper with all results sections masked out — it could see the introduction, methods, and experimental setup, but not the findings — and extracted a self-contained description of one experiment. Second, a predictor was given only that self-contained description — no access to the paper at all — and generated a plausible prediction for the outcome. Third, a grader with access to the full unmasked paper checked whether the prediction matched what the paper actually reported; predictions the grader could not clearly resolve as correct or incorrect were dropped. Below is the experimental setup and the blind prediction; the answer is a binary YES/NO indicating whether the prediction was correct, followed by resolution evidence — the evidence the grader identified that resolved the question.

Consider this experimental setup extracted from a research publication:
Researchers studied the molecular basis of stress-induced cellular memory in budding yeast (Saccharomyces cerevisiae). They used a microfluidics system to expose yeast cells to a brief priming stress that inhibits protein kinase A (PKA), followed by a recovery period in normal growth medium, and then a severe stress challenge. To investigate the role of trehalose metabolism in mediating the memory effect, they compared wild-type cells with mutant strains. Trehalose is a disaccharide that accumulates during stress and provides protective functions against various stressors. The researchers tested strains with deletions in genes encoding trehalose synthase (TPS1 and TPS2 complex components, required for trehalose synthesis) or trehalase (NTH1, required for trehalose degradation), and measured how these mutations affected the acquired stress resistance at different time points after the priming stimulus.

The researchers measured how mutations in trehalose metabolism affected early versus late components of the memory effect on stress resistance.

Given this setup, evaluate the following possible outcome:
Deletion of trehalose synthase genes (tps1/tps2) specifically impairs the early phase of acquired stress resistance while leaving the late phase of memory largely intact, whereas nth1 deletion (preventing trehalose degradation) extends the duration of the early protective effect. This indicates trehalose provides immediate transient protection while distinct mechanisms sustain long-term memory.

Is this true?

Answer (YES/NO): YES